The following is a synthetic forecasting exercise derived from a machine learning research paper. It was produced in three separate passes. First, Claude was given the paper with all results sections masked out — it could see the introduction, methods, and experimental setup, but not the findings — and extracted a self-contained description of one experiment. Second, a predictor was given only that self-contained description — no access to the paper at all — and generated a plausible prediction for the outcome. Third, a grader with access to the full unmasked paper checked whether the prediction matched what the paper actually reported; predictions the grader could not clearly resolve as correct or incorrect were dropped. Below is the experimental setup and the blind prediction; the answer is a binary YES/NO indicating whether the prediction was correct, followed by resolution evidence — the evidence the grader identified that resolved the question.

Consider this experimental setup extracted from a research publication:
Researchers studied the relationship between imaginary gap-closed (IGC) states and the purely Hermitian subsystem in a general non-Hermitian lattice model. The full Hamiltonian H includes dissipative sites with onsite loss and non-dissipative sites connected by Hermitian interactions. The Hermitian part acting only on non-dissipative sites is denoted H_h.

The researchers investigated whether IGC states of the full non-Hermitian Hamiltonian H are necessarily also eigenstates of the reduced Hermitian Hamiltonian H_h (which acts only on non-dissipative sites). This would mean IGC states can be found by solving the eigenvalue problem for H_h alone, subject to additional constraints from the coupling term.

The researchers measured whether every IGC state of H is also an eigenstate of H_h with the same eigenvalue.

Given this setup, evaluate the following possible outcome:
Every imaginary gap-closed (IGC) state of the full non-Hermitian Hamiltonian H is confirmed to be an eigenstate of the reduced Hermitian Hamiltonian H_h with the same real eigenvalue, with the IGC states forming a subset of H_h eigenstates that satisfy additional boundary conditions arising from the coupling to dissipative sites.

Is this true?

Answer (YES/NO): YES